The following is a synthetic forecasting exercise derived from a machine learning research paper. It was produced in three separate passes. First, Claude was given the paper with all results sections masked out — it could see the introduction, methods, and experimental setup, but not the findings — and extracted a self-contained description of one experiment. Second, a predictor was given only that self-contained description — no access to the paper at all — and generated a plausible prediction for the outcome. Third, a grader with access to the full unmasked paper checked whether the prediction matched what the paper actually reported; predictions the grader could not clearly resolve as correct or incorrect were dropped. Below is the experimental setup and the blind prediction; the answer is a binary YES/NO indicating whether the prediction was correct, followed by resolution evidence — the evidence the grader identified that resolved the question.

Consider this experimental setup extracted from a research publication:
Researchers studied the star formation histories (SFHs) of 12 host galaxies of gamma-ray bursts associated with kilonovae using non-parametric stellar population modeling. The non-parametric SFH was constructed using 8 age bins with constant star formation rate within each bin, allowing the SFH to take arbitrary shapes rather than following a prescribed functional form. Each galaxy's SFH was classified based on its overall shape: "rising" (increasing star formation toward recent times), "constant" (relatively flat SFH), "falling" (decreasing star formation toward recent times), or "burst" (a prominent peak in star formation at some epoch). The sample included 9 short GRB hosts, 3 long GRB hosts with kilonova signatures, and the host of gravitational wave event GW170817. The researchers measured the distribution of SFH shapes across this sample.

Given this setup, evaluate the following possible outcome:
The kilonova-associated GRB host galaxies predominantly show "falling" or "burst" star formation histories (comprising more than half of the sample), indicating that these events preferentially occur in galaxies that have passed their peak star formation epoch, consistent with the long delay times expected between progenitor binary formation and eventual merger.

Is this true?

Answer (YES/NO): NO